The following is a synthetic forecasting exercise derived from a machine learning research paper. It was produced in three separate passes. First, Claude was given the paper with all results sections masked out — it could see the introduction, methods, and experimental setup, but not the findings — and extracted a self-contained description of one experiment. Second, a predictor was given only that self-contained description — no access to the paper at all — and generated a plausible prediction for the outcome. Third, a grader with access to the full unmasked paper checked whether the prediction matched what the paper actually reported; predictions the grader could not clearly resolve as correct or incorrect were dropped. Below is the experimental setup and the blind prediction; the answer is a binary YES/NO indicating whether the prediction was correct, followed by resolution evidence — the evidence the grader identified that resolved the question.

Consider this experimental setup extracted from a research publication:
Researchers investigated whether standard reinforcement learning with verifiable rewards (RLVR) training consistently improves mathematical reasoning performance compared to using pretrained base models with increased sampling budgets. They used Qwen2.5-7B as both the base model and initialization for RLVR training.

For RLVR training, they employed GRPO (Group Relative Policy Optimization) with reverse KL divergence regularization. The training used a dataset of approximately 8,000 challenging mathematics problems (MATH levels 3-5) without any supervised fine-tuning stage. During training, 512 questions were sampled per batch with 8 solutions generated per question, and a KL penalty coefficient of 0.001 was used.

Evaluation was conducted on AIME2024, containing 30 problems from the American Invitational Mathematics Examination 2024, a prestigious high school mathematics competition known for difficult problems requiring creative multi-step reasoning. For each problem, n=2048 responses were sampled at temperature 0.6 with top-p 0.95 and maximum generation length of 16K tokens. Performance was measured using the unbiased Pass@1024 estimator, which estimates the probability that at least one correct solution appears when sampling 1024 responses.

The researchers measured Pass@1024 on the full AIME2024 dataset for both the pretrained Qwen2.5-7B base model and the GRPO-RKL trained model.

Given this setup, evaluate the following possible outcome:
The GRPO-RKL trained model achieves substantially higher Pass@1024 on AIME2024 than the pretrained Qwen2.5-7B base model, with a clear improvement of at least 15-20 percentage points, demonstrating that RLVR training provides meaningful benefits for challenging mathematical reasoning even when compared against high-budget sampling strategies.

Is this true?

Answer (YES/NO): NO